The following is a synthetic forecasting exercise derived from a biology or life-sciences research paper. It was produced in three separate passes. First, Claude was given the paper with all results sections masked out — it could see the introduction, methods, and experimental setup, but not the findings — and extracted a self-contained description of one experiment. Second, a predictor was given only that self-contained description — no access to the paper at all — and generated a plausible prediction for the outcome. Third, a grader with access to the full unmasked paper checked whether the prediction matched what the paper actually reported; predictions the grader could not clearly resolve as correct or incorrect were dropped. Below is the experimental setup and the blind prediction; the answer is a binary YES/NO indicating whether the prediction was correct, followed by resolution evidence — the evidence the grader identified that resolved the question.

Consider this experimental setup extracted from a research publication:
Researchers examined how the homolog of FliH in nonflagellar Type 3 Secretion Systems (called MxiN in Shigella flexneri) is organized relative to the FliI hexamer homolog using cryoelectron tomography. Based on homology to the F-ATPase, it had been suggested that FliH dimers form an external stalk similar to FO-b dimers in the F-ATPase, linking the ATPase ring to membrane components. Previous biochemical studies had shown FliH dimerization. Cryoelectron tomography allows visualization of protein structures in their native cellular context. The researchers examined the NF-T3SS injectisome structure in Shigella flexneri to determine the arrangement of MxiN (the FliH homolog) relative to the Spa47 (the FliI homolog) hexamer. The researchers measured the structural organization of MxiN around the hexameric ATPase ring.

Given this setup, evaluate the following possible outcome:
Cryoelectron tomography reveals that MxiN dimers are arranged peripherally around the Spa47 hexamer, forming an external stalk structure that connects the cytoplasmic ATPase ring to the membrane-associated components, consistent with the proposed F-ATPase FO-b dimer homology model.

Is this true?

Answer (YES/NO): NO